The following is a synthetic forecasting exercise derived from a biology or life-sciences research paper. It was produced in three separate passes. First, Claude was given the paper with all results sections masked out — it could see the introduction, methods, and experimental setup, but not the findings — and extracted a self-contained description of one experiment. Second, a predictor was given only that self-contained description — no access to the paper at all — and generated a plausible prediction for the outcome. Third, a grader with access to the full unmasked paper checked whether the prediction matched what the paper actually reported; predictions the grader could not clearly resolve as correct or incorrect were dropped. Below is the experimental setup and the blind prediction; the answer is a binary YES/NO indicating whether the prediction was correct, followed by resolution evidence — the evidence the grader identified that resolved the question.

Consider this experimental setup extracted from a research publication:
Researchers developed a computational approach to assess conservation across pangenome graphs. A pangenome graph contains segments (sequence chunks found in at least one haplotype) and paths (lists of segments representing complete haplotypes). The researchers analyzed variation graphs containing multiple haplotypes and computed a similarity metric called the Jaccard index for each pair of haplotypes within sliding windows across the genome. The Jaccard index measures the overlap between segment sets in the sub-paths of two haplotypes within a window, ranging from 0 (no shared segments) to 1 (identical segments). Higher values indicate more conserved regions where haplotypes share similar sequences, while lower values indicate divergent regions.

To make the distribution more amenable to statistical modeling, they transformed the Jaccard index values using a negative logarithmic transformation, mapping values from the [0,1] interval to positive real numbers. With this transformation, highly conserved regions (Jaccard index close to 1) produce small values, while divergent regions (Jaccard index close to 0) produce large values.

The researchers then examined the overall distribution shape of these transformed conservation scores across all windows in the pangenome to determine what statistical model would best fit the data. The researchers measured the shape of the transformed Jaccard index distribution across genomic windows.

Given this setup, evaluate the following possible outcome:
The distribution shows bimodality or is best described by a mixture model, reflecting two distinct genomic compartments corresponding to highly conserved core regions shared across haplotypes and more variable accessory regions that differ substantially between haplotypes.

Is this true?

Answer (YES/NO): YES